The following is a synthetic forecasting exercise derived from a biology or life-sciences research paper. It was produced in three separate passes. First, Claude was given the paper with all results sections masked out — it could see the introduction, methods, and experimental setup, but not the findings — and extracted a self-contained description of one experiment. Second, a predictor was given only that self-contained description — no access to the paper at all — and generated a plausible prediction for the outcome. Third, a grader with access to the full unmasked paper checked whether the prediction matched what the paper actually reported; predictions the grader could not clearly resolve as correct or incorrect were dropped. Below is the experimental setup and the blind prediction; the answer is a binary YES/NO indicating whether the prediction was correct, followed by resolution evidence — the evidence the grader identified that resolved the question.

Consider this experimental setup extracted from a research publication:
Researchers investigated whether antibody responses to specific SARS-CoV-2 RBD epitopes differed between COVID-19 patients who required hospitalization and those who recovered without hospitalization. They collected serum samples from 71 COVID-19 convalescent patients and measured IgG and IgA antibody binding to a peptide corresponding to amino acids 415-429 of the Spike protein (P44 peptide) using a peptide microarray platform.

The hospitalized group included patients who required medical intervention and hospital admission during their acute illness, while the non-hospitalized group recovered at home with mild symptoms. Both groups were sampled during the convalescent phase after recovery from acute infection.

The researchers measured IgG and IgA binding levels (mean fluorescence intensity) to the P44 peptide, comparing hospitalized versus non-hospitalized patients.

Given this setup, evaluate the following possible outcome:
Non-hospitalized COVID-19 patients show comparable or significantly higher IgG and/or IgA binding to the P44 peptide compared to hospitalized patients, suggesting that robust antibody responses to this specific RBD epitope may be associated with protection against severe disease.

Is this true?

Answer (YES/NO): NO